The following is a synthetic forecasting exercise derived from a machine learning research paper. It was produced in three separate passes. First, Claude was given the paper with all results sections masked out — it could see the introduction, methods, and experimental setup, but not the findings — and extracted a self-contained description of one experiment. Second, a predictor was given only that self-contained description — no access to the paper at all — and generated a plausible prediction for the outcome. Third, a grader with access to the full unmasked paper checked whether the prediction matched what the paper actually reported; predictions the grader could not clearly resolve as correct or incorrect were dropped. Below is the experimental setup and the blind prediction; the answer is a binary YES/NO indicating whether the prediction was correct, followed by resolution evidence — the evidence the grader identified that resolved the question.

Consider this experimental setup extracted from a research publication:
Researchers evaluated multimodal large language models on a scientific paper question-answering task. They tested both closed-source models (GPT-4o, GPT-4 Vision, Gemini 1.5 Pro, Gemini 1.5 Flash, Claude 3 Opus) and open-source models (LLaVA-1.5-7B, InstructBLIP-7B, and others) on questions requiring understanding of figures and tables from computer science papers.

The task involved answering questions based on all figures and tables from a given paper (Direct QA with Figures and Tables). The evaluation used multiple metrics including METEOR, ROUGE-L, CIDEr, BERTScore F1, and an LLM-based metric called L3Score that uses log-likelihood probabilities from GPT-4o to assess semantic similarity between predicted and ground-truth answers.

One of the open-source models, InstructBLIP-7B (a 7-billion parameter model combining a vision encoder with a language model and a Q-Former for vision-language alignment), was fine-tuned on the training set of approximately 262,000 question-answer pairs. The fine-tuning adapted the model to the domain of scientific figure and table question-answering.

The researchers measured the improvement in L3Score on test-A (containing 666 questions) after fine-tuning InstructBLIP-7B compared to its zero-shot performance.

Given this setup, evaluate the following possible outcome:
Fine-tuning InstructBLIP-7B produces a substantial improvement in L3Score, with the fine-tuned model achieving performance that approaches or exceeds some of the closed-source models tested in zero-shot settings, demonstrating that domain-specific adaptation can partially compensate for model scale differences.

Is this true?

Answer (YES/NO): YES